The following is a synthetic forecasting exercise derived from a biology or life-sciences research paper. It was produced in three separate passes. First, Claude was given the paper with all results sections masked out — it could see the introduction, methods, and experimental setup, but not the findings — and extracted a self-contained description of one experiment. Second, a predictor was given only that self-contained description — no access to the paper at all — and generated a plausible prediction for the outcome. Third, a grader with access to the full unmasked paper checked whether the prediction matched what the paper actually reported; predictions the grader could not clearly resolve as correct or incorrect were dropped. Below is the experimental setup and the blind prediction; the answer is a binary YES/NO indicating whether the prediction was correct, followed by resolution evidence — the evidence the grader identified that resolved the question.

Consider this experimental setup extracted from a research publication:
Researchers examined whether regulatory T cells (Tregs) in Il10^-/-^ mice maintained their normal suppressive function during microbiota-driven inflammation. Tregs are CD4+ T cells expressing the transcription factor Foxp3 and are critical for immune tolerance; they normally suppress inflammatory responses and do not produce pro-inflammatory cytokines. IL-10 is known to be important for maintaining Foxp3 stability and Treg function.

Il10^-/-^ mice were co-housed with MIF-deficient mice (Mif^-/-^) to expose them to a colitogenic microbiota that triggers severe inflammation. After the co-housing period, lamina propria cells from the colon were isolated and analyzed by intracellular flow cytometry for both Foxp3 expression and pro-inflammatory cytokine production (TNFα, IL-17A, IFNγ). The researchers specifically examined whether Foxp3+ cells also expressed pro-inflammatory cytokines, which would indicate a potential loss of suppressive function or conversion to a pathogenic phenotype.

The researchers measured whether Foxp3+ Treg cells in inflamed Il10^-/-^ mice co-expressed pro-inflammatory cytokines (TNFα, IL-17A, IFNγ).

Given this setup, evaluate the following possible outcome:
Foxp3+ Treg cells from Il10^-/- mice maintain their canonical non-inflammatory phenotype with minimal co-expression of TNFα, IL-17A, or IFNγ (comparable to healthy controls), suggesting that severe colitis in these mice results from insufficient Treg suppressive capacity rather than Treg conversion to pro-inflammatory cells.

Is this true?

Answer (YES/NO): NO